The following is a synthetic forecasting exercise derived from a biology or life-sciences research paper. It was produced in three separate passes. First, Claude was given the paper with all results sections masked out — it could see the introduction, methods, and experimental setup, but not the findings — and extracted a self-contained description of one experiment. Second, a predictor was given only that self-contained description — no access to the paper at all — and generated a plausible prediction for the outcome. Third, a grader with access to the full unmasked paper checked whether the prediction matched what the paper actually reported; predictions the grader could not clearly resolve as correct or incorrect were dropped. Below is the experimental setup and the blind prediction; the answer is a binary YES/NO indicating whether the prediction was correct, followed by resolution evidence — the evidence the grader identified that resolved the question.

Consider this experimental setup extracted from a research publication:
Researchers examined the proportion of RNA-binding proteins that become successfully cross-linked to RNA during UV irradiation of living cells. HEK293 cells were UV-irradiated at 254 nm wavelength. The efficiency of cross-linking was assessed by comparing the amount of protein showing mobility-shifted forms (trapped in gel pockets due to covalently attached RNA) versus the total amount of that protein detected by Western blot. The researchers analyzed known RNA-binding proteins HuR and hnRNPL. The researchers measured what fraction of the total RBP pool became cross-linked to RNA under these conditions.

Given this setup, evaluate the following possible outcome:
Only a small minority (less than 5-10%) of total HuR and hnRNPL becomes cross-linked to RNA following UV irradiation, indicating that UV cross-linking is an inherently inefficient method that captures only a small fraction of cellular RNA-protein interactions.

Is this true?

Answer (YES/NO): YES